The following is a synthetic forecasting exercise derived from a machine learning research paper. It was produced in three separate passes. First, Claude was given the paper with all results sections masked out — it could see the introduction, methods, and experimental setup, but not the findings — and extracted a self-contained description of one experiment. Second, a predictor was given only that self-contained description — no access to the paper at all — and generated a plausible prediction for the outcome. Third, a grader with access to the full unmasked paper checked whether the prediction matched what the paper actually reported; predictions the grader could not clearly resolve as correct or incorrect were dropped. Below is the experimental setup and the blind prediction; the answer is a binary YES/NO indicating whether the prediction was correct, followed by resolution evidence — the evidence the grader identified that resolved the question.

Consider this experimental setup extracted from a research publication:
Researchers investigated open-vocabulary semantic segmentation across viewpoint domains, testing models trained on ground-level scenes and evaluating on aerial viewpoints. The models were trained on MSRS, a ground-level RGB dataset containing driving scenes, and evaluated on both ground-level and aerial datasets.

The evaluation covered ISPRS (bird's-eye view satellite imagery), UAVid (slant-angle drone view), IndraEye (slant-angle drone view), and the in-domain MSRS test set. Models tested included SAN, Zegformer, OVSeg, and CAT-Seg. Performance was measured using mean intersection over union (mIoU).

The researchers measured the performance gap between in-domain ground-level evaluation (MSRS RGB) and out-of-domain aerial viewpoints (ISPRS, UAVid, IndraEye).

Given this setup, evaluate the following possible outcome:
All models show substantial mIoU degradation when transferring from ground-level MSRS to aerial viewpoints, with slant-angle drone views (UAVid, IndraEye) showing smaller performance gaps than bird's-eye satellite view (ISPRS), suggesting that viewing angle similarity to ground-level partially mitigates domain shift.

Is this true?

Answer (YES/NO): NO